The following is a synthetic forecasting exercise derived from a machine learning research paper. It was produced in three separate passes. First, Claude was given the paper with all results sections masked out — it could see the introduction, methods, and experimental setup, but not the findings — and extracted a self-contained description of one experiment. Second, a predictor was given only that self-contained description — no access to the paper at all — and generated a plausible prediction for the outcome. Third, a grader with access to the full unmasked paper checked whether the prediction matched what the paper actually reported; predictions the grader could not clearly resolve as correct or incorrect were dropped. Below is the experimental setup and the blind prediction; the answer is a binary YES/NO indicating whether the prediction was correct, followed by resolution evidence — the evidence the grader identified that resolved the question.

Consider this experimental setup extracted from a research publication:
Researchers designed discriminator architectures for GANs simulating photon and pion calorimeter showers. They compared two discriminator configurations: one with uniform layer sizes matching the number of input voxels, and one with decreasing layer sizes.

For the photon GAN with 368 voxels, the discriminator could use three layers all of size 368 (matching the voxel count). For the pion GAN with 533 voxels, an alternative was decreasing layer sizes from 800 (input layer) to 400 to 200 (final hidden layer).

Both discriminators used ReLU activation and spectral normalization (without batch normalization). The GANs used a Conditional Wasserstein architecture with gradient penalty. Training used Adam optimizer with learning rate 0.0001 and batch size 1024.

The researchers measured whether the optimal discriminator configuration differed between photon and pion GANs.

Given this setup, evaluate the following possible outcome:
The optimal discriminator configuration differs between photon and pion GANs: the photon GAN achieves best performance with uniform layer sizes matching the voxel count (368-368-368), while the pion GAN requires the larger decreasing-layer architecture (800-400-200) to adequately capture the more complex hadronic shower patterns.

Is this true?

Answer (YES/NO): YES